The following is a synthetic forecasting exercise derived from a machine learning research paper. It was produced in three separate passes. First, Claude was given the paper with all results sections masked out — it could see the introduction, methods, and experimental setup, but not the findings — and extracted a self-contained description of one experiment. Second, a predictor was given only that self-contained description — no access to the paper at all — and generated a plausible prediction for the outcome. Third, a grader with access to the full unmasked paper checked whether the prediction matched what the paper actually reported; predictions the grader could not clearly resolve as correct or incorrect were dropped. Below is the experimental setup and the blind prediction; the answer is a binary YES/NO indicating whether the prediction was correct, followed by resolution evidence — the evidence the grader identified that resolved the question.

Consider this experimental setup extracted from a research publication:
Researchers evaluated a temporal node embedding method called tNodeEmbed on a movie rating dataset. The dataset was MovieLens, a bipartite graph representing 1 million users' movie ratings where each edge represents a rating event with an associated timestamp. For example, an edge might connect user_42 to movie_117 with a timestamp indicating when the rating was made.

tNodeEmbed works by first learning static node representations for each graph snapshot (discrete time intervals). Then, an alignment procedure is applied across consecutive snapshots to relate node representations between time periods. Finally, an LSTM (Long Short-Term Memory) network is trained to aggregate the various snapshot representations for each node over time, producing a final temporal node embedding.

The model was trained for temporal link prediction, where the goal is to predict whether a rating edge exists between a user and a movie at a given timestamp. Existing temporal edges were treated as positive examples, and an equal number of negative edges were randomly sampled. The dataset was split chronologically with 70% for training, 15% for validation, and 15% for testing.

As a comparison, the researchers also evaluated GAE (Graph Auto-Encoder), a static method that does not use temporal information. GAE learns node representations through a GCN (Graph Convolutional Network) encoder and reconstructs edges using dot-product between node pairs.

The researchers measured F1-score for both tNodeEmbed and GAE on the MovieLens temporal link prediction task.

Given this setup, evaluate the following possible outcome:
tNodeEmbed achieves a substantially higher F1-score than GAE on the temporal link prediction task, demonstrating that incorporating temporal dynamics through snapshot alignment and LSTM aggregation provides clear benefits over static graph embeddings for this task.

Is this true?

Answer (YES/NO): NO